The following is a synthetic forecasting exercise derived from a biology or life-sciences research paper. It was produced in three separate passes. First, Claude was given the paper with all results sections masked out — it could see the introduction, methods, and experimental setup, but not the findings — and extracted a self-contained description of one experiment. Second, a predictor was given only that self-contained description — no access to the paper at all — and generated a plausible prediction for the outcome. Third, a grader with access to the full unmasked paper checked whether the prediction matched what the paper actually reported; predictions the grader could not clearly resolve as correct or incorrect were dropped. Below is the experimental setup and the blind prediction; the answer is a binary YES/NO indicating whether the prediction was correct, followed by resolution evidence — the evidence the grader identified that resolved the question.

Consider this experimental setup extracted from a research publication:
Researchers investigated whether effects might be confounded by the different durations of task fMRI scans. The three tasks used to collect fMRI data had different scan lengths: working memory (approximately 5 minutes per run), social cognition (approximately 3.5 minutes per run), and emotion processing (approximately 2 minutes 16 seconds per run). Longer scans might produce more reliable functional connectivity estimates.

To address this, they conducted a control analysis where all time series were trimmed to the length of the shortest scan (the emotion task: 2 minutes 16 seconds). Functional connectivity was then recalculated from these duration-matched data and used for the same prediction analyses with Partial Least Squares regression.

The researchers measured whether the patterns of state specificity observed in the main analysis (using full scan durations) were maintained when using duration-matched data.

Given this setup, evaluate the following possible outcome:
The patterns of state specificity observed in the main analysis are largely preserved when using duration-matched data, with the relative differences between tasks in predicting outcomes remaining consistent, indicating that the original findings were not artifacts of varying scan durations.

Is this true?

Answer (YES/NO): YES